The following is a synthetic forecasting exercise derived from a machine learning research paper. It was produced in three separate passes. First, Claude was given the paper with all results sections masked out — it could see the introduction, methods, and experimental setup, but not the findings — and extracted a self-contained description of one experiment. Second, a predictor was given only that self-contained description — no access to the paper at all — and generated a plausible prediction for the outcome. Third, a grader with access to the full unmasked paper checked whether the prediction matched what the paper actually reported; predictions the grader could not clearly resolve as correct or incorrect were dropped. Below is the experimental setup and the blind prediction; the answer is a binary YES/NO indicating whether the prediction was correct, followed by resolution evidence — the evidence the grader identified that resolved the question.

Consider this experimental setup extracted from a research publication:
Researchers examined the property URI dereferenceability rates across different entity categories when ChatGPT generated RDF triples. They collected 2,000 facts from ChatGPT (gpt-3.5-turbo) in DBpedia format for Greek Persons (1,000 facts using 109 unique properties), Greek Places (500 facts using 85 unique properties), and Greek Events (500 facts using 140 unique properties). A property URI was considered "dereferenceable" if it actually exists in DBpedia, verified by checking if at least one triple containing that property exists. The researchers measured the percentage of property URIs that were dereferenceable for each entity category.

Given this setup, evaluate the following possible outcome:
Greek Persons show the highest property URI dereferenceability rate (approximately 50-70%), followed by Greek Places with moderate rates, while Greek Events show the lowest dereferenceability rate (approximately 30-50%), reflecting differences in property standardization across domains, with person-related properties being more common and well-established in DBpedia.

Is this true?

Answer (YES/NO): NO